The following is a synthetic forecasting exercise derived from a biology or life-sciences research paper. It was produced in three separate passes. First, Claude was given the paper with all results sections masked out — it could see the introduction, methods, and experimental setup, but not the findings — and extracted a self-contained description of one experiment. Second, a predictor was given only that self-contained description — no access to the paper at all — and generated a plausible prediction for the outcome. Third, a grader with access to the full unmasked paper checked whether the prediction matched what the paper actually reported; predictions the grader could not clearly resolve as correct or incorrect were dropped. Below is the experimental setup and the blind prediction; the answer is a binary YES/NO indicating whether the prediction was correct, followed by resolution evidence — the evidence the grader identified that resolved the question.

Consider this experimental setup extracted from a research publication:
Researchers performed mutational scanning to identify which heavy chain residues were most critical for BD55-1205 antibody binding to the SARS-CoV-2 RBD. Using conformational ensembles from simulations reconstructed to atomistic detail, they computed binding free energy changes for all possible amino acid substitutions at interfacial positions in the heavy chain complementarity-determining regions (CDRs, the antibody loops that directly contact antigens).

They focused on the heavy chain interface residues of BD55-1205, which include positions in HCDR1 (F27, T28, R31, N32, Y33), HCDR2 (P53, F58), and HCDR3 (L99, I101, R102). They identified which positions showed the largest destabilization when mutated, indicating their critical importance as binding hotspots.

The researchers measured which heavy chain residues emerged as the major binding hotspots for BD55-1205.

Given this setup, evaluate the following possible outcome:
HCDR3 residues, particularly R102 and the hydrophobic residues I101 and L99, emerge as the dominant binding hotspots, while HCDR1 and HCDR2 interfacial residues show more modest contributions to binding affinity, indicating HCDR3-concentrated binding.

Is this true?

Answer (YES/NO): NO